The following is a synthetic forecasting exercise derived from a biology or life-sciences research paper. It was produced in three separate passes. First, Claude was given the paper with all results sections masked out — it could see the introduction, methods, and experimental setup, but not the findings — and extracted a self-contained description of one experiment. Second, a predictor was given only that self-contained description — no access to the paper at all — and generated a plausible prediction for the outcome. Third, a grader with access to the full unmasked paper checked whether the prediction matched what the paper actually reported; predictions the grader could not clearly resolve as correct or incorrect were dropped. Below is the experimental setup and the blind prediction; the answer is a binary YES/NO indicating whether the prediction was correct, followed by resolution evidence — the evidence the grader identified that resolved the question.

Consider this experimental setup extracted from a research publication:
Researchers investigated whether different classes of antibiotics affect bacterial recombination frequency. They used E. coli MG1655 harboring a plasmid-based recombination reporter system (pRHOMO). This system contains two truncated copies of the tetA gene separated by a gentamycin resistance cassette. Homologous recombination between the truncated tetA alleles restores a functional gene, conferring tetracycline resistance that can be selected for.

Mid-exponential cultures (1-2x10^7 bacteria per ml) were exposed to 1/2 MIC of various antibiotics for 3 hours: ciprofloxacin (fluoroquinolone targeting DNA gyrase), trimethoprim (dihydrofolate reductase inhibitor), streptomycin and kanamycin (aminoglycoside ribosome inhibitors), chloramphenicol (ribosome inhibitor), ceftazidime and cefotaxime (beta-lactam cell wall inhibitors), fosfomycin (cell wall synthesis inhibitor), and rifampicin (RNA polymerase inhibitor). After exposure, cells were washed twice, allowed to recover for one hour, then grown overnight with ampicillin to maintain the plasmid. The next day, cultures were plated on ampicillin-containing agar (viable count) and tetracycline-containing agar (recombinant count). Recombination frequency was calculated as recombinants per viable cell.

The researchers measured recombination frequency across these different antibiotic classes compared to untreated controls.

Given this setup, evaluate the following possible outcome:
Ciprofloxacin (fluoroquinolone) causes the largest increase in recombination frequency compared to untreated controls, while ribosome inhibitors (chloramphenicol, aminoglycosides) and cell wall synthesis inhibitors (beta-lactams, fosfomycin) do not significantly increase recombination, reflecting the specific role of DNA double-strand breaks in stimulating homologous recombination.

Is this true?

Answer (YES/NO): YES